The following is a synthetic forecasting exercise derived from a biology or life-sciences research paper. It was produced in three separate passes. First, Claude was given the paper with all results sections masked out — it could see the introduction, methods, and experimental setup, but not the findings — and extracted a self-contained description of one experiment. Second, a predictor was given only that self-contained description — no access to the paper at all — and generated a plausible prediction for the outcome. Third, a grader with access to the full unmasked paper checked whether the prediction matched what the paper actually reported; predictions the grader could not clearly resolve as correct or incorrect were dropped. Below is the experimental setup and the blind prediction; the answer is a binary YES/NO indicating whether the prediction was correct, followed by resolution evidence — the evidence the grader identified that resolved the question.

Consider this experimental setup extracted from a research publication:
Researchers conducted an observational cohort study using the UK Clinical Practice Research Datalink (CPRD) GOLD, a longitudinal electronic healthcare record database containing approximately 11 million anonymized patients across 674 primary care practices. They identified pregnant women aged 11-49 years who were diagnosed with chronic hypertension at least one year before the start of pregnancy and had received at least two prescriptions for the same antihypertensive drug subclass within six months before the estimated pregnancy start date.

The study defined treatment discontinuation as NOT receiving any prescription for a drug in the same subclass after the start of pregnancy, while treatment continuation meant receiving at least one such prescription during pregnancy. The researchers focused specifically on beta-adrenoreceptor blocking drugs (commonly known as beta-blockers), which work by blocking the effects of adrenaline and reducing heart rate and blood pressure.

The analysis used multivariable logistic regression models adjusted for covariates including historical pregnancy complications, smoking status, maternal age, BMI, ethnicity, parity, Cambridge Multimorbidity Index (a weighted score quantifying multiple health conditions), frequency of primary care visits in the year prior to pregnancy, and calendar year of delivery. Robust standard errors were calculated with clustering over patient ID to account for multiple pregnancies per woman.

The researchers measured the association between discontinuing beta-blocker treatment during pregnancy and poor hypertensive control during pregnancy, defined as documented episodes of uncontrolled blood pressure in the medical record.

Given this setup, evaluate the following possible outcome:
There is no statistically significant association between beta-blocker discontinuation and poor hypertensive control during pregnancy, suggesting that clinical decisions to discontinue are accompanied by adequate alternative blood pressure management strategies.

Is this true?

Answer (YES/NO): NO